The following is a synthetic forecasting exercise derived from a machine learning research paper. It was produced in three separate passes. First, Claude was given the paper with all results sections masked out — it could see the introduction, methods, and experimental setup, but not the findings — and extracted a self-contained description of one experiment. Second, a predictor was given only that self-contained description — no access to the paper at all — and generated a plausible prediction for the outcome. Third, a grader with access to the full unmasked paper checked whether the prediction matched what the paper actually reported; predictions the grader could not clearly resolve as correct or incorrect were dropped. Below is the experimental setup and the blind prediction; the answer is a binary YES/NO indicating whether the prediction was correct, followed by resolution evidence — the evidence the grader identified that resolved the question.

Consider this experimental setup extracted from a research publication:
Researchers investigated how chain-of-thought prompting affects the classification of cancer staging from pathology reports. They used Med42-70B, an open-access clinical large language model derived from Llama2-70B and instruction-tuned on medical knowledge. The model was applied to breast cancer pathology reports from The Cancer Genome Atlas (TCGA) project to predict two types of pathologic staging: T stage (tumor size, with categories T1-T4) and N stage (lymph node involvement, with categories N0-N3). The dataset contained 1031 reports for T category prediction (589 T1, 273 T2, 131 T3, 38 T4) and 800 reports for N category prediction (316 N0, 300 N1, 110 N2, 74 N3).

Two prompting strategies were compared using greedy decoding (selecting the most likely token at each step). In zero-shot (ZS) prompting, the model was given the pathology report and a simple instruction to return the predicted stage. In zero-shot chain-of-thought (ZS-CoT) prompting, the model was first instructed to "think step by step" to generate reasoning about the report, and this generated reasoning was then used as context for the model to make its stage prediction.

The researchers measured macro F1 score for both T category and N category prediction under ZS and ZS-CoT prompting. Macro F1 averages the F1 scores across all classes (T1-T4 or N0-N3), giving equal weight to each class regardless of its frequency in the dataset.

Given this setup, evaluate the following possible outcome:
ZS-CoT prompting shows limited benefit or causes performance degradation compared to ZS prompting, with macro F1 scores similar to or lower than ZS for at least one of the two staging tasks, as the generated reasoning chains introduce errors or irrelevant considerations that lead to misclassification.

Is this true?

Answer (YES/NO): YES